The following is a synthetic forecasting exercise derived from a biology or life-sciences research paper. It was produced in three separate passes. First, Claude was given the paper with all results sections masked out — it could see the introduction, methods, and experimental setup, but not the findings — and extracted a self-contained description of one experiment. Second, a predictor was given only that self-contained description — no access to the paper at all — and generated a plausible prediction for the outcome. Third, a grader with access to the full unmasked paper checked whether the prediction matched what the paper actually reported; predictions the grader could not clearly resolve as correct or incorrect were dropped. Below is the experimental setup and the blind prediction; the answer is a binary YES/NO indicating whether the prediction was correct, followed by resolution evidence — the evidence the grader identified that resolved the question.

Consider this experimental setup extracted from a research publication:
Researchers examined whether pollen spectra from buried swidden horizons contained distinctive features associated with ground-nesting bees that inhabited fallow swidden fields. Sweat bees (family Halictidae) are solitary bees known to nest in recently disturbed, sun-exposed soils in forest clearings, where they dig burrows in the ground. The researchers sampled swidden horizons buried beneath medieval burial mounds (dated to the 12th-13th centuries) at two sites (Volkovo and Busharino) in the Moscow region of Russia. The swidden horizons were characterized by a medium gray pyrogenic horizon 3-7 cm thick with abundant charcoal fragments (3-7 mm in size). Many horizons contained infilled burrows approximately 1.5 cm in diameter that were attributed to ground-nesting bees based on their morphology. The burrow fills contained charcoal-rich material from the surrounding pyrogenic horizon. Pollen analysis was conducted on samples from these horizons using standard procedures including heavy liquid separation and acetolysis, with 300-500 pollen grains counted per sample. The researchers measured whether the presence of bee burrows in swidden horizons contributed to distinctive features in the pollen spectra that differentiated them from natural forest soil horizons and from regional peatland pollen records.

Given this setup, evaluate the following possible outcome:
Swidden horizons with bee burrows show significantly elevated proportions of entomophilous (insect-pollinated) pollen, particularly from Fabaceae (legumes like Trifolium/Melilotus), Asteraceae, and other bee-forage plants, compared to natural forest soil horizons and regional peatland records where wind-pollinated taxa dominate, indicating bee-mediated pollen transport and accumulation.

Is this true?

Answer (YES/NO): NO